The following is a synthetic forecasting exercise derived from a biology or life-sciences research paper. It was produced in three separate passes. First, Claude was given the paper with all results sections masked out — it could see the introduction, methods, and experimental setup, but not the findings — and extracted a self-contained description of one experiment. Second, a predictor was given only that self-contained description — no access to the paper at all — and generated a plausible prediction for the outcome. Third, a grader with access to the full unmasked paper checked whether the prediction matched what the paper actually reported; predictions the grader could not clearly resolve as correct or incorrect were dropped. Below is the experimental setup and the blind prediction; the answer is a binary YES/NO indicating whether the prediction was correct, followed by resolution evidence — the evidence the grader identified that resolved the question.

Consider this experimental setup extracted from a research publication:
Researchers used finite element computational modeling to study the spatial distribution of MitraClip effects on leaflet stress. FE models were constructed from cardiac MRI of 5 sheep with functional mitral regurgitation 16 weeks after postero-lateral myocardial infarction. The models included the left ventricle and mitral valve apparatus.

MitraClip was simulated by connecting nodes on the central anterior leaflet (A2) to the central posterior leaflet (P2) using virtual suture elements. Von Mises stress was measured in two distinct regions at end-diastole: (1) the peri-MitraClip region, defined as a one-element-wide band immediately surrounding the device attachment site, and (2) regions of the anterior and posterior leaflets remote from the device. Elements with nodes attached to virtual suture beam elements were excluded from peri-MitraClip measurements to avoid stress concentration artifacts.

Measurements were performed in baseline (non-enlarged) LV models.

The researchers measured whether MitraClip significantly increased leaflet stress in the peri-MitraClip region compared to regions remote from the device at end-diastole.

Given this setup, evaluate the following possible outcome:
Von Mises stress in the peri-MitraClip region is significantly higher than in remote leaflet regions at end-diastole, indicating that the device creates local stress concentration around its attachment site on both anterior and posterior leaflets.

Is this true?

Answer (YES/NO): YES